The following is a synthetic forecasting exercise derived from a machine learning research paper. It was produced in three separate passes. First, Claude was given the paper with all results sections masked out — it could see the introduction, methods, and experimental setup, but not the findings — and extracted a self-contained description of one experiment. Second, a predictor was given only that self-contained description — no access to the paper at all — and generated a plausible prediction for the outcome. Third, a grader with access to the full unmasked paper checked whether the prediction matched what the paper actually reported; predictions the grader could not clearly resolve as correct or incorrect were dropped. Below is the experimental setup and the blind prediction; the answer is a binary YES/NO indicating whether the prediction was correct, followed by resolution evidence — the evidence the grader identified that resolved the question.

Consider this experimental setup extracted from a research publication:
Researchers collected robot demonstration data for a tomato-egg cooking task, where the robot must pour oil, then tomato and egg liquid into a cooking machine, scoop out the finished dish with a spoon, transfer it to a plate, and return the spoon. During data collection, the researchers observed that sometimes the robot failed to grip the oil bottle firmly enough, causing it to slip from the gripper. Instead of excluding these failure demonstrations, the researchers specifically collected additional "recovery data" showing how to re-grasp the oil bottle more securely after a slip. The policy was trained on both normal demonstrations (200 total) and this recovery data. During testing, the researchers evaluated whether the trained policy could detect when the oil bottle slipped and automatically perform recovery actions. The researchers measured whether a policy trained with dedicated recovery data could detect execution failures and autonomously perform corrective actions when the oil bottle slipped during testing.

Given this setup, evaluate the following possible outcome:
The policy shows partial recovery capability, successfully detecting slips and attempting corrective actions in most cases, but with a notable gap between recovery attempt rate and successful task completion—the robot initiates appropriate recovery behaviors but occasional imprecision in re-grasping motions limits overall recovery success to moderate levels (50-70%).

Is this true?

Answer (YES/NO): NO